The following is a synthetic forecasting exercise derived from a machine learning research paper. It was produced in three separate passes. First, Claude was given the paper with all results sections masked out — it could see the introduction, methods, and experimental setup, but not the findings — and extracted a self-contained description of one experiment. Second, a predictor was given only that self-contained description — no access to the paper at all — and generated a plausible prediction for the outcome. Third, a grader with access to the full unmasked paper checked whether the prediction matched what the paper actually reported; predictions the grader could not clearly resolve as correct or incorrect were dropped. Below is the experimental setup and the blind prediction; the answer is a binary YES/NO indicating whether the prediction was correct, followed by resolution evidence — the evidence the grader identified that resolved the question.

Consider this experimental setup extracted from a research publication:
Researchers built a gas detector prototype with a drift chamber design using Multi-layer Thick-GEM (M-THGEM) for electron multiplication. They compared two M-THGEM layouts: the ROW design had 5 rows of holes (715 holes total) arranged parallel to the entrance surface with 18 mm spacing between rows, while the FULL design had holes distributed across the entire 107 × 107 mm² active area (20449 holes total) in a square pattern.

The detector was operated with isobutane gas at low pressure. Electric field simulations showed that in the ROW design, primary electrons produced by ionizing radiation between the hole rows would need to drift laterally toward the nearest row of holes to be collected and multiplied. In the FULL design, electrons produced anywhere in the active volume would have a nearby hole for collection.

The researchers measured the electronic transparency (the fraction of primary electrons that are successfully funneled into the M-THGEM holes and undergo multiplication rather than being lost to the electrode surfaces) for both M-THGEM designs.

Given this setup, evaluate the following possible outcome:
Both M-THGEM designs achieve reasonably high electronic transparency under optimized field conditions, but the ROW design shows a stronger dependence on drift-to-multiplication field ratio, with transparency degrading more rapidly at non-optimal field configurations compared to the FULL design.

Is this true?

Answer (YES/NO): NO